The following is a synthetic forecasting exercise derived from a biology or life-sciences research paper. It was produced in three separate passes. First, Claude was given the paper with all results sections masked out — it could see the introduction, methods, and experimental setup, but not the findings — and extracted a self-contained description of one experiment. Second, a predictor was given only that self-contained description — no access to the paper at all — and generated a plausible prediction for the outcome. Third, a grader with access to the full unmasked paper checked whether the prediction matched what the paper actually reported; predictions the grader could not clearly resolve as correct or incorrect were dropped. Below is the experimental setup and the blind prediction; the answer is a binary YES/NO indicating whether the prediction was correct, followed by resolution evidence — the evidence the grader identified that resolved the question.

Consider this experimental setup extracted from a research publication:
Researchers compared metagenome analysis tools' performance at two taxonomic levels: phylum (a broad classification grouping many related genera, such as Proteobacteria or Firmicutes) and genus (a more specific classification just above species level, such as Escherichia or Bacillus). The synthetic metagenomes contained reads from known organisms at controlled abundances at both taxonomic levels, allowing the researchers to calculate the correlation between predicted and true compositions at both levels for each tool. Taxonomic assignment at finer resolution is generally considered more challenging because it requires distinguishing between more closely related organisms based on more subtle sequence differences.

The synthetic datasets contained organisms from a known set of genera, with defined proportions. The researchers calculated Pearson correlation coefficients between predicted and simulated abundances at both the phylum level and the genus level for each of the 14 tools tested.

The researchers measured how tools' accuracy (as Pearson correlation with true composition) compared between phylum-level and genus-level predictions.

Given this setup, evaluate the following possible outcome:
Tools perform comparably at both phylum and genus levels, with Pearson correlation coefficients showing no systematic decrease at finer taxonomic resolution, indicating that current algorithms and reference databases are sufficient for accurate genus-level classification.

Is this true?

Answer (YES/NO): NO